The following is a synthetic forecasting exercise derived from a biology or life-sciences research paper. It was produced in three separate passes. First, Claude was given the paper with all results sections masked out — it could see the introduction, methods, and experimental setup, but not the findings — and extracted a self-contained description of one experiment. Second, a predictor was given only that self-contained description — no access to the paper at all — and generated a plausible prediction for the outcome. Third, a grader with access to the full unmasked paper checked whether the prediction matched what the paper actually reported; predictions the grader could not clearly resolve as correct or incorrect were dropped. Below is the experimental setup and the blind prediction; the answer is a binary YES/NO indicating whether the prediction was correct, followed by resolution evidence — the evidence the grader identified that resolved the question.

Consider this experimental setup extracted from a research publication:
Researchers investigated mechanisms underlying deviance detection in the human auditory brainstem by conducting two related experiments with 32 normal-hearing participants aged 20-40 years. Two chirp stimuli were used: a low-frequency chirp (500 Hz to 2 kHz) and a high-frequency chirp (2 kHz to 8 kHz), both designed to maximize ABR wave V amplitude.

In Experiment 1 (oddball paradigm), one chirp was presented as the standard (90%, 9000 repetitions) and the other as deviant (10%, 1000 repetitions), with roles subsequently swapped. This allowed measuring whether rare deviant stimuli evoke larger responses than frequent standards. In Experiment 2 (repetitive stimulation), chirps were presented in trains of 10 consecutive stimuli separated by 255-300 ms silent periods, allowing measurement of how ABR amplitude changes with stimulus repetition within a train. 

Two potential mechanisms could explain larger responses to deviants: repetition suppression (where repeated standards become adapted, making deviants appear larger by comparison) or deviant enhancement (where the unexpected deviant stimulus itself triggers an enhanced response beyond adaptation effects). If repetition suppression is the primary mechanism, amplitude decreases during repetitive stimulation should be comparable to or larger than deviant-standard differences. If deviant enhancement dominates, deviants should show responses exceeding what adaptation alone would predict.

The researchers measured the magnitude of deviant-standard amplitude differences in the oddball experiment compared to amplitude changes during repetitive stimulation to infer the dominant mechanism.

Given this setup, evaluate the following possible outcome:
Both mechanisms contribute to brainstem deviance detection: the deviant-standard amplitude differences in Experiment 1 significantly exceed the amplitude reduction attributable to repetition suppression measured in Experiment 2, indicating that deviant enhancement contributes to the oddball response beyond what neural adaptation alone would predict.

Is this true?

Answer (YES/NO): NO